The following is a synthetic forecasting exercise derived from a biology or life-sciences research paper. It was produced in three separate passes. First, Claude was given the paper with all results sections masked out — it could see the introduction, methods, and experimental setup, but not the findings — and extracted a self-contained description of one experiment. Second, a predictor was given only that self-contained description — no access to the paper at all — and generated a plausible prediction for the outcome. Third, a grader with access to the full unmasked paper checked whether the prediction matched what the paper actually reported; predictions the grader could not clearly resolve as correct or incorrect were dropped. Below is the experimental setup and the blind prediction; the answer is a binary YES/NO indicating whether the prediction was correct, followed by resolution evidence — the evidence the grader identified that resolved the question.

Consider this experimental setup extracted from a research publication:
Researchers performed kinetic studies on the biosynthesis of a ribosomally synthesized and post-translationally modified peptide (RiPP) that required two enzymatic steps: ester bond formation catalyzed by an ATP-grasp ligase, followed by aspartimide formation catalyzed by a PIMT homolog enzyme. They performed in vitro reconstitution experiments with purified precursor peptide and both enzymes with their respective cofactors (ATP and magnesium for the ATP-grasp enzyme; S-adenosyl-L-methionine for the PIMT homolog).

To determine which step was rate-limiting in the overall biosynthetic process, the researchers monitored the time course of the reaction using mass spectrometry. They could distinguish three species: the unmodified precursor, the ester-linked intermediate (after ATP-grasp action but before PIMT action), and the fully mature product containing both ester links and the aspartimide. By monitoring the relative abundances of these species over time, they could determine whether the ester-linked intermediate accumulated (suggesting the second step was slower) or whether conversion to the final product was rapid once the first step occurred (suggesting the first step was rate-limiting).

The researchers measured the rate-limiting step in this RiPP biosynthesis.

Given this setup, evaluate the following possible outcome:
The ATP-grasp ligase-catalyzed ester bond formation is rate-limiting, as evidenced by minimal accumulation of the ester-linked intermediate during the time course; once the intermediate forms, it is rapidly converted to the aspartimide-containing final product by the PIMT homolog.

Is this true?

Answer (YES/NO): YES